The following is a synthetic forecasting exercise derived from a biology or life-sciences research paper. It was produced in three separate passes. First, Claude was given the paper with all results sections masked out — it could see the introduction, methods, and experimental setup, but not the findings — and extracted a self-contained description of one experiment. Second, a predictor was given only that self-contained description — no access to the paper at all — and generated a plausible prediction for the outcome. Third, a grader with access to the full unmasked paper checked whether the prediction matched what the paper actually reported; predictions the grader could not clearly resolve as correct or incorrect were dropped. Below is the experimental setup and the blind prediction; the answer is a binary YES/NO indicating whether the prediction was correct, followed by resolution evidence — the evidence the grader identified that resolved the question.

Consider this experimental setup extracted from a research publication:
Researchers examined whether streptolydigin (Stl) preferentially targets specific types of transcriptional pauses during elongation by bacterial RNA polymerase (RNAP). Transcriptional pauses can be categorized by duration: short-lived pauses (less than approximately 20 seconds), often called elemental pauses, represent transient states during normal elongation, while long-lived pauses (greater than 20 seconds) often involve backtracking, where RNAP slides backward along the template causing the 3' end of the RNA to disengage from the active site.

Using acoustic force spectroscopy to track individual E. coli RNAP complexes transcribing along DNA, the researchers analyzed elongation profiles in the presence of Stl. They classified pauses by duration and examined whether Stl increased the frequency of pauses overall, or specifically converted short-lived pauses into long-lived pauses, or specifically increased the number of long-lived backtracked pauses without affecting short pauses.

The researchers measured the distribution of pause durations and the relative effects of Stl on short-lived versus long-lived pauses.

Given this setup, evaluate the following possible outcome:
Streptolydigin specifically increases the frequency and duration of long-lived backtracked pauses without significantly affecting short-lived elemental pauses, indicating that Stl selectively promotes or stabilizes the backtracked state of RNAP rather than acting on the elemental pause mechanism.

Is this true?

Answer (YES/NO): NO